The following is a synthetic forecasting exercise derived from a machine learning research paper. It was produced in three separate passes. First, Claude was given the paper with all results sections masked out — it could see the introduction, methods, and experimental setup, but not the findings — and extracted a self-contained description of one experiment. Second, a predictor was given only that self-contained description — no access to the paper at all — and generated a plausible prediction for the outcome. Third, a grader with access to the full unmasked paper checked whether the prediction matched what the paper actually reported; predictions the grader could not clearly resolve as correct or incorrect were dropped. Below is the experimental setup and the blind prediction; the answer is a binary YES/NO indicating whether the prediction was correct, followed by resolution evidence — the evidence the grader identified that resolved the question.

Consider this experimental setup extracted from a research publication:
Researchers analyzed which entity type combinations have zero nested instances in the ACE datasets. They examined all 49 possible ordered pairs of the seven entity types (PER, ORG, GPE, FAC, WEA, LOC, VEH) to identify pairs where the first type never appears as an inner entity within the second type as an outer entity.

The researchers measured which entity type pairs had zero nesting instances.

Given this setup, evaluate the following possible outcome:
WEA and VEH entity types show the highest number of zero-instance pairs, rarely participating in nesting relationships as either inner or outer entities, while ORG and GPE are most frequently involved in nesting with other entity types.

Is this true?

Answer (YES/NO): NO